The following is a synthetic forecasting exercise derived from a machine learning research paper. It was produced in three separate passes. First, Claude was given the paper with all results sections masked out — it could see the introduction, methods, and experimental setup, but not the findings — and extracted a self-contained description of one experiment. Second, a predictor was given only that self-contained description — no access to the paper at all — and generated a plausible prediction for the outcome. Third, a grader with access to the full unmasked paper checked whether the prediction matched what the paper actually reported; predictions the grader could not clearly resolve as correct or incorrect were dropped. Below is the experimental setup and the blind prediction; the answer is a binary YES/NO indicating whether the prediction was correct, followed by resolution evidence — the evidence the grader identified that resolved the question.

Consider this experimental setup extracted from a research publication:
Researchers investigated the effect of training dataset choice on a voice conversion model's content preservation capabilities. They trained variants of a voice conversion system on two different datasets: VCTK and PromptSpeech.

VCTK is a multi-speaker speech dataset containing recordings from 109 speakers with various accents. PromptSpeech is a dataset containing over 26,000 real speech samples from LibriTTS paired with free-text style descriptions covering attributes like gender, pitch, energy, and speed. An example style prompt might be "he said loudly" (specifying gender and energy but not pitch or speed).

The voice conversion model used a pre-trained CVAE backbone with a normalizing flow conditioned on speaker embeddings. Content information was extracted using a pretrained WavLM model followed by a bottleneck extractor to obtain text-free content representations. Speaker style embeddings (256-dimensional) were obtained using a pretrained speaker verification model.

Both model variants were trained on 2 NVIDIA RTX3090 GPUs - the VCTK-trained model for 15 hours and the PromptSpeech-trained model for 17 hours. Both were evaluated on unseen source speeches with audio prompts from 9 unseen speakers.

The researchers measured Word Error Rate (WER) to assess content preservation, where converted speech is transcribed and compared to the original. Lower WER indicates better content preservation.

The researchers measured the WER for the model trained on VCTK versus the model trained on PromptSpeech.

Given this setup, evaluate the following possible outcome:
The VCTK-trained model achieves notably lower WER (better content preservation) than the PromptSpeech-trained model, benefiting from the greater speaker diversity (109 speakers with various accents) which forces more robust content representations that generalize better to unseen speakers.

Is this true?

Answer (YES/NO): YES